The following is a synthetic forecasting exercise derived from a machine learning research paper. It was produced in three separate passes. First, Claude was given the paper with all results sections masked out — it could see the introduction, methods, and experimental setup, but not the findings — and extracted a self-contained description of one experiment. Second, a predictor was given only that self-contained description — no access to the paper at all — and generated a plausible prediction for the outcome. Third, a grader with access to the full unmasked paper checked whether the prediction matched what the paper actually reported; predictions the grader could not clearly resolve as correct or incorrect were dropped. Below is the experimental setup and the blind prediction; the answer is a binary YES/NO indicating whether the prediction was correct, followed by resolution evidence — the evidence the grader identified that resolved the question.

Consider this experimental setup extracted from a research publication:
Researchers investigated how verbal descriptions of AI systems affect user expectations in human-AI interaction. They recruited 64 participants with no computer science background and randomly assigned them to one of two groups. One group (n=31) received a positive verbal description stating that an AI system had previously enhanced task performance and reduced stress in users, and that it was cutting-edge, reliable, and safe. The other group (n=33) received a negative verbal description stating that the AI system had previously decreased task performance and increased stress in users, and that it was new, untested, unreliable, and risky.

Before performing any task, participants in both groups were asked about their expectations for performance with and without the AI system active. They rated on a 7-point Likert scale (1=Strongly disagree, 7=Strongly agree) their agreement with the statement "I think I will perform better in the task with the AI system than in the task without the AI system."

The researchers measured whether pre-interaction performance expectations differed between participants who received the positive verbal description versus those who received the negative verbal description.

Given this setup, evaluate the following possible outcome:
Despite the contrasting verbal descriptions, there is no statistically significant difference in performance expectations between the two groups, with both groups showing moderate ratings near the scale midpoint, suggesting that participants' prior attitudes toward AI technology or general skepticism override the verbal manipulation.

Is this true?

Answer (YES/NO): NO